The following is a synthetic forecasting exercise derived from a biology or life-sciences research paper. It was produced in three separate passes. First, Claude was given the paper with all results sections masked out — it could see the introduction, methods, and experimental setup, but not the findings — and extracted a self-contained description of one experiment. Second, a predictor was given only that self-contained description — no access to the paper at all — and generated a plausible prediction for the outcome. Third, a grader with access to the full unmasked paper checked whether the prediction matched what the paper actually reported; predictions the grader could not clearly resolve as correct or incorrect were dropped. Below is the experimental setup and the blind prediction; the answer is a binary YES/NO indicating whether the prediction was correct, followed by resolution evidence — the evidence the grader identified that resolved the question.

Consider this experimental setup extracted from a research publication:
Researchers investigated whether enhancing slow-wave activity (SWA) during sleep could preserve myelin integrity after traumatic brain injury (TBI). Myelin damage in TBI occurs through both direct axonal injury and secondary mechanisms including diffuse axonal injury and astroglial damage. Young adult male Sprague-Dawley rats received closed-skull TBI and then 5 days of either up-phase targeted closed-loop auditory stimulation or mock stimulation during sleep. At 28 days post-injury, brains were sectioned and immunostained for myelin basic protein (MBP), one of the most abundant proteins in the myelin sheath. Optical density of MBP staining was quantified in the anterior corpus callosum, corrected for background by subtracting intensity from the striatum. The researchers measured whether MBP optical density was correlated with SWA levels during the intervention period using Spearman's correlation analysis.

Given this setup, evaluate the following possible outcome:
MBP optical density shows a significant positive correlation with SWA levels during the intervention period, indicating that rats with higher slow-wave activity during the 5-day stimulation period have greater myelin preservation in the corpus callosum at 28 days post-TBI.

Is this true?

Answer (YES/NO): YES